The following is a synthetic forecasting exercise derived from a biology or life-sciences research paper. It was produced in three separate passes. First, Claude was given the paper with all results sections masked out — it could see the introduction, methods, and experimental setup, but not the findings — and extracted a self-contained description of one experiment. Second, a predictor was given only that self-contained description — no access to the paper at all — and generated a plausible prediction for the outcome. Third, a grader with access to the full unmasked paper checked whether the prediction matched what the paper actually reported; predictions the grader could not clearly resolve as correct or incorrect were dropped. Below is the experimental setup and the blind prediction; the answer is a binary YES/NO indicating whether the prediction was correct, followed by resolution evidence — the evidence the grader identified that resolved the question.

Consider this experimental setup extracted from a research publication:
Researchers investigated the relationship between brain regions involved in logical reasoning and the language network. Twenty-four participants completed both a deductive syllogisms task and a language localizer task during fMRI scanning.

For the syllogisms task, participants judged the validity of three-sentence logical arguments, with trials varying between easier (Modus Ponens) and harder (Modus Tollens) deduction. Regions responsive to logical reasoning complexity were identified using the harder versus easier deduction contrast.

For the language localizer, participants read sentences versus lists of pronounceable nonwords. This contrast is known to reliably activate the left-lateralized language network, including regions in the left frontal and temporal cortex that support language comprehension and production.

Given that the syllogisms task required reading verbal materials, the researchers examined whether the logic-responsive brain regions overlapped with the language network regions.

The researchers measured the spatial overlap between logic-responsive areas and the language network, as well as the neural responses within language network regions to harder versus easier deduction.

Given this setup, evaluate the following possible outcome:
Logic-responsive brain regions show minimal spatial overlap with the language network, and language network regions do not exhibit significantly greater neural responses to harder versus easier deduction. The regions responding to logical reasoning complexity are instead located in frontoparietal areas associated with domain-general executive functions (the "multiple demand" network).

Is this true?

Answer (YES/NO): NO